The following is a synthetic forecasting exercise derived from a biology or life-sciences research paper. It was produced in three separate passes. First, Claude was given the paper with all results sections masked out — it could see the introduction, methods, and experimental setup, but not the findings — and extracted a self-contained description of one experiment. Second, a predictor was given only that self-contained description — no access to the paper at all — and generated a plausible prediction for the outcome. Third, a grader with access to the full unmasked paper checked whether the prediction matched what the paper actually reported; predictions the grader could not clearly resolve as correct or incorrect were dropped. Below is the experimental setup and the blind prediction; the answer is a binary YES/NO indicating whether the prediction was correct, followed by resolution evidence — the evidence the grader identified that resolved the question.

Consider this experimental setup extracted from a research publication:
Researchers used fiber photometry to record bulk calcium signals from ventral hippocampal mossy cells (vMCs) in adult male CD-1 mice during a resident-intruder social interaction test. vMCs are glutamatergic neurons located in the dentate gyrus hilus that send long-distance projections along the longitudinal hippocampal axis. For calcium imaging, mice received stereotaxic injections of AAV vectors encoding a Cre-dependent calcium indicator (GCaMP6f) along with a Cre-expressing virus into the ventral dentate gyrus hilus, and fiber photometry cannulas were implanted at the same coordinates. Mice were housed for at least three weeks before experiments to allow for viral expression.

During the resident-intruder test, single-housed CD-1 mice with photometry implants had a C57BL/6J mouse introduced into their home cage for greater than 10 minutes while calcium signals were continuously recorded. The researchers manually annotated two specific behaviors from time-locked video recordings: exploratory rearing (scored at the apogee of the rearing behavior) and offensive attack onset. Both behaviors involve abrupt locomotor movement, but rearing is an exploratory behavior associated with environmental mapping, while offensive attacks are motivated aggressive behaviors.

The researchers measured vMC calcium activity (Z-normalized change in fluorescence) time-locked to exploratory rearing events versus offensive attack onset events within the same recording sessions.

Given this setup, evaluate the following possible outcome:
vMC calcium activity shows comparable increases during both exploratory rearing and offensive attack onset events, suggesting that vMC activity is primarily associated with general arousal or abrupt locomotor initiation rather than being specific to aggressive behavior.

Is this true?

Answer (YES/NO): NO